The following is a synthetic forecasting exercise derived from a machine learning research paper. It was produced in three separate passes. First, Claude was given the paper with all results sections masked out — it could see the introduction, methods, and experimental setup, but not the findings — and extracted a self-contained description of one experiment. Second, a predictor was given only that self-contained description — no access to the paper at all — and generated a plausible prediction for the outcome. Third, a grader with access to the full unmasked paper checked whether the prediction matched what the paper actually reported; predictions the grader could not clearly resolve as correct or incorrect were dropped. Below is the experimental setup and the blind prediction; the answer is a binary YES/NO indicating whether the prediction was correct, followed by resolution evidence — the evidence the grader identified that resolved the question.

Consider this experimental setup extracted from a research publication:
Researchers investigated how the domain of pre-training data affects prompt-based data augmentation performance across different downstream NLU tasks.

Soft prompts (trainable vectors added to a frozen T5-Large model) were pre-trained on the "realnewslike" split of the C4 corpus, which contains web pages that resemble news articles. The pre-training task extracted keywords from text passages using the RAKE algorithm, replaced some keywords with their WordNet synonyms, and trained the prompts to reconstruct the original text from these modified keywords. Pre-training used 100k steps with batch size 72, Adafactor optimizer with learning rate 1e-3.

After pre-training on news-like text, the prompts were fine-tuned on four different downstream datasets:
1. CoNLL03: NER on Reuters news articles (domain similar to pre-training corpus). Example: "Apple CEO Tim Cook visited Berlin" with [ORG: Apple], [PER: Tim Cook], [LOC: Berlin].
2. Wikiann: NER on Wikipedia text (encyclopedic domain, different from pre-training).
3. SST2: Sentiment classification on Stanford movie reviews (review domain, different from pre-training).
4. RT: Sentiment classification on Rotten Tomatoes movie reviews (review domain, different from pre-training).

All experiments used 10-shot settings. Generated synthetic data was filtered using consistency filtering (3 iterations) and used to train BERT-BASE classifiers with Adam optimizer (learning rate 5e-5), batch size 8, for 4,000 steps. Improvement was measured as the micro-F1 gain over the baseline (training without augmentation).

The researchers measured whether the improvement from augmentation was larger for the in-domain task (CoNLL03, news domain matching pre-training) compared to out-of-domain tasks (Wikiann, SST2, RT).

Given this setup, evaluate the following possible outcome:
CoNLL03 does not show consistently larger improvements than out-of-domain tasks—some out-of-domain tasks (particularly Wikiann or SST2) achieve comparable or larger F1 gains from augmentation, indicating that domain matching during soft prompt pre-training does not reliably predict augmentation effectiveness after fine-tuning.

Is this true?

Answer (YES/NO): YES